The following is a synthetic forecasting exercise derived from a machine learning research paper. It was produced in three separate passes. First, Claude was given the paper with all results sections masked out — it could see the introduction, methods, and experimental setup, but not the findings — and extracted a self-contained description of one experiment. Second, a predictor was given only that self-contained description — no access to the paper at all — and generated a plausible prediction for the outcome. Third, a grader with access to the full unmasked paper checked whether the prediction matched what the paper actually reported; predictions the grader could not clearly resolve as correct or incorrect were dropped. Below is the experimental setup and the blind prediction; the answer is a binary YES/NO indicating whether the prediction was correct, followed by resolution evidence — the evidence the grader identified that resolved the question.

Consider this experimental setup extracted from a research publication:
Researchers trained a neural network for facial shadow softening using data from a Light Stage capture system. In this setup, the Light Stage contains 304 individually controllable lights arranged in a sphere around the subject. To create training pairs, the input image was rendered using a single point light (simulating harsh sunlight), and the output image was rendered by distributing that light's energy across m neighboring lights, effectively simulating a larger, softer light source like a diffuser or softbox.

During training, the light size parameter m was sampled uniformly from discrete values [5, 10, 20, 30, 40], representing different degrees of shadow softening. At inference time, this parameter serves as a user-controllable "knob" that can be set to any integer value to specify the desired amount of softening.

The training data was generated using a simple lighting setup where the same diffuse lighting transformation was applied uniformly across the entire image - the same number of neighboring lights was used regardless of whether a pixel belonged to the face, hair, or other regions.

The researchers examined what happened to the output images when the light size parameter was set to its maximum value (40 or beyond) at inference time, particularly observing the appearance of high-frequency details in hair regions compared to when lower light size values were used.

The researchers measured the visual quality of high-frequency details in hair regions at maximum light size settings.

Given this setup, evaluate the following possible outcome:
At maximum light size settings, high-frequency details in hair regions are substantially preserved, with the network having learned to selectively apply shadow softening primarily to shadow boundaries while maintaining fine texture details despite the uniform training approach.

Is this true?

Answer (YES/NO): NO